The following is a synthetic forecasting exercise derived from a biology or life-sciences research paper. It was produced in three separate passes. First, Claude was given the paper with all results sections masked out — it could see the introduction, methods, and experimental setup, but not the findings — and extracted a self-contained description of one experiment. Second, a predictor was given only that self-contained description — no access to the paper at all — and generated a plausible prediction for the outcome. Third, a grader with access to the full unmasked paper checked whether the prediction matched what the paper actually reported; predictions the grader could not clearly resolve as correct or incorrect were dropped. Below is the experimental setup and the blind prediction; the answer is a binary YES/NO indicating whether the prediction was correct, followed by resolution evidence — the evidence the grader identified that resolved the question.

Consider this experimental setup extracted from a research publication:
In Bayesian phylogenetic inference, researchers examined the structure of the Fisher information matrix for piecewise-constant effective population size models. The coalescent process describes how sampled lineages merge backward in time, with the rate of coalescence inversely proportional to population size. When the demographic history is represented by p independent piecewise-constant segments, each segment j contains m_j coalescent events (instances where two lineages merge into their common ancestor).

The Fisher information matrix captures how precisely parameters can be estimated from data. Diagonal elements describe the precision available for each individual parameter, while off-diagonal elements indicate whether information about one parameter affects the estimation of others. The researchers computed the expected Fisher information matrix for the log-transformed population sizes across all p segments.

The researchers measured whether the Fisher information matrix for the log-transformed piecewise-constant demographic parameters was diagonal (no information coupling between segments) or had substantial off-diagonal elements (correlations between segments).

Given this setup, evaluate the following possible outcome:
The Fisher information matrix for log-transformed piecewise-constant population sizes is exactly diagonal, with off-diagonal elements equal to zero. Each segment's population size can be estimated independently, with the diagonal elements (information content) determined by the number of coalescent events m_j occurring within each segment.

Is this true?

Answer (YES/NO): YES